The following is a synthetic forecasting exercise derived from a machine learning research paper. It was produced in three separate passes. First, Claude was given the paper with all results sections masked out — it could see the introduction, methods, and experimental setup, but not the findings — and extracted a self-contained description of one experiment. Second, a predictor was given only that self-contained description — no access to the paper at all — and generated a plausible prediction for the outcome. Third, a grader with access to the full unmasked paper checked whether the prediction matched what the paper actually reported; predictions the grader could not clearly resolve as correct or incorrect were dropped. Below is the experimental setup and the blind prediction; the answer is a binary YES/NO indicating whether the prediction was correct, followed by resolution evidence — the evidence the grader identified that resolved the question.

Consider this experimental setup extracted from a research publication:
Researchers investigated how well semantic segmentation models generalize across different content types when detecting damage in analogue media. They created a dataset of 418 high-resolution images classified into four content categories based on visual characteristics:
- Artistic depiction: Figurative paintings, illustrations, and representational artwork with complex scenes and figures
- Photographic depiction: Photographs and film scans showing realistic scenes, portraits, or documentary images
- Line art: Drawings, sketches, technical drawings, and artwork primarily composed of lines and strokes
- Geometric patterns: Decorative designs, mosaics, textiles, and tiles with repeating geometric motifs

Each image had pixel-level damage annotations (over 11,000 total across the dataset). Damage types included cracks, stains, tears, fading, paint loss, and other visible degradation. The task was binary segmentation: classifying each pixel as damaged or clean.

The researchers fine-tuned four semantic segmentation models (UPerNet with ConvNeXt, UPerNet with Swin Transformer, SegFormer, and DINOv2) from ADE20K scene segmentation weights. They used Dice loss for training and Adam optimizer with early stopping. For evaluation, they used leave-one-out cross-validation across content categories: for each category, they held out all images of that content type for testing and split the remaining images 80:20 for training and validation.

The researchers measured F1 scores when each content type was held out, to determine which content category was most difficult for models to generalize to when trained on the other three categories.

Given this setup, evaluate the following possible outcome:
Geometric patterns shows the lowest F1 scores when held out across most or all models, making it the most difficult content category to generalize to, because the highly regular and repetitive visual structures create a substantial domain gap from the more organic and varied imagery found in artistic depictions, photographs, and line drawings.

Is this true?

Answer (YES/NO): NO